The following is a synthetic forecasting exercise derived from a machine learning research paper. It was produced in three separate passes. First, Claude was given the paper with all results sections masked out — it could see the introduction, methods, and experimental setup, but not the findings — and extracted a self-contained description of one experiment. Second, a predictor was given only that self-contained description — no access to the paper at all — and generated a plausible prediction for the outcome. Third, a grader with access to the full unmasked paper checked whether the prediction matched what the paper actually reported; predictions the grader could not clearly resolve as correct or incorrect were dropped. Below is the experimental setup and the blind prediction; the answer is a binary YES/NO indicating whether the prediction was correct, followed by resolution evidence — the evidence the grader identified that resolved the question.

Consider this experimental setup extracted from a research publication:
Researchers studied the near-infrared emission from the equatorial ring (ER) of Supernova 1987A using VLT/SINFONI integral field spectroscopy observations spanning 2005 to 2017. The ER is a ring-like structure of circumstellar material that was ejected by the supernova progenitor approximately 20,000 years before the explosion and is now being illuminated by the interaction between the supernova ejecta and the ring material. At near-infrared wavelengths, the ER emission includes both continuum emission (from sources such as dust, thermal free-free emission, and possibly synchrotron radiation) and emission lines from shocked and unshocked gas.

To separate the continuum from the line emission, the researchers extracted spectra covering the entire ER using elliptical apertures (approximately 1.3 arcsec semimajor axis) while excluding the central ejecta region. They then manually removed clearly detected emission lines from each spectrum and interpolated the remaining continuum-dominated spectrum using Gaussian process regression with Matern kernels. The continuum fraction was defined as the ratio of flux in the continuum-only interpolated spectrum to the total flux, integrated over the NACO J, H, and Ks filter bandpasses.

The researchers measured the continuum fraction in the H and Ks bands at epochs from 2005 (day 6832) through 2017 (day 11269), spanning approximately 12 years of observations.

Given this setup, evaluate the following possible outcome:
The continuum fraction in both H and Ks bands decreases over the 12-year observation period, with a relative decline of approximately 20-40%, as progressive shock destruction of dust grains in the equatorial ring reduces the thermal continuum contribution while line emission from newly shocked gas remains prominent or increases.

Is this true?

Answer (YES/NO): NO